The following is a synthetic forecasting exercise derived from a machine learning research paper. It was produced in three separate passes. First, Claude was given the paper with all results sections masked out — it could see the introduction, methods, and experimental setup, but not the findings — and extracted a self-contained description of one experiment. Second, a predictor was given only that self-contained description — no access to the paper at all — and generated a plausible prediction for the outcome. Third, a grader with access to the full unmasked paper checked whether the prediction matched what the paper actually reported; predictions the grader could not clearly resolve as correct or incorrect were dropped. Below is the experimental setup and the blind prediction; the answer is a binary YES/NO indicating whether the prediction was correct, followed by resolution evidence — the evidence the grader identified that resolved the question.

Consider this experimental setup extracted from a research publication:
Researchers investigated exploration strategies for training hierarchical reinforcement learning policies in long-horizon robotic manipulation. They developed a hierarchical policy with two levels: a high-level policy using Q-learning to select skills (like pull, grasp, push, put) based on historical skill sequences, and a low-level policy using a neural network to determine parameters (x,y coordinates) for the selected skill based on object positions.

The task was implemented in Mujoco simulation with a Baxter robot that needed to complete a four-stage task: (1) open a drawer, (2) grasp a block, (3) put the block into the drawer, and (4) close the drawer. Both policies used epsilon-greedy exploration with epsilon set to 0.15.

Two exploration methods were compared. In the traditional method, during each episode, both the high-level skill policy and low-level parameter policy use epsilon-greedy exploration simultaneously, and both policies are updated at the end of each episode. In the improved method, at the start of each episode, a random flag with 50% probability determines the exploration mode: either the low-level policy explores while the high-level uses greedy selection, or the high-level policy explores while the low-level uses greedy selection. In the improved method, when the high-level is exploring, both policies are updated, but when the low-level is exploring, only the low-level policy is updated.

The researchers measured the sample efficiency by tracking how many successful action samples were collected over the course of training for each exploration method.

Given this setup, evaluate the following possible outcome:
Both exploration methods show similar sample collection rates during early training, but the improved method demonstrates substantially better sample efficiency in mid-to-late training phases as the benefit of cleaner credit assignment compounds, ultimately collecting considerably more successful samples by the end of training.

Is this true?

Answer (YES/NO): YES